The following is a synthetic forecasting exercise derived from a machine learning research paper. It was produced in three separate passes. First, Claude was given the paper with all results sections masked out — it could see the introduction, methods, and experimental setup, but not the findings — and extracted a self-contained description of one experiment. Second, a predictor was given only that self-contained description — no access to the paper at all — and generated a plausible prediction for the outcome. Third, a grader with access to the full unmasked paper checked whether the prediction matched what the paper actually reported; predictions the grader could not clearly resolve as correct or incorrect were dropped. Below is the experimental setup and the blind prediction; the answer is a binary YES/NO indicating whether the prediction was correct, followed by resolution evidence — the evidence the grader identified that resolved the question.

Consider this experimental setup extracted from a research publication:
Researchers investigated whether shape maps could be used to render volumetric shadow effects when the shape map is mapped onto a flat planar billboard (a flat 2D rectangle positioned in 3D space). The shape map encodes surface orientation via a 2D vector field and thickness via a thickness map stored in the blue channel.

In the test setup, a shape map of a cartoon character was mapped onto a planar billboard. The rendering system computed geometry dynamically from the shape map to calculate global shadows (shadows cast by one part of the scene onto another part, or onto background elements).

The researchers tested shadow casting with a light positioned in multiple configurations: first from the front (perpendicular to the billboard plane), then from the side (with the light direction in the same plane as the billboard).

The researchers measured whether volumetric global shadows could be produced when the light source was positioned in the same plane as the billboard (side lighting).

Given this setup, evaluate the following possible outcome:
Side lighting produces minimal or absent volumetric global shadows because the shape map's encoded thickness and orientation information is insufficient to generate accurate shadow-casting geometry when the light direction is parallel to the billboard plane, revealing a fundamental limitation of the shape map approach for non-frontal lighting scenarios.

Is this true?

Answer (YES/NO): NO